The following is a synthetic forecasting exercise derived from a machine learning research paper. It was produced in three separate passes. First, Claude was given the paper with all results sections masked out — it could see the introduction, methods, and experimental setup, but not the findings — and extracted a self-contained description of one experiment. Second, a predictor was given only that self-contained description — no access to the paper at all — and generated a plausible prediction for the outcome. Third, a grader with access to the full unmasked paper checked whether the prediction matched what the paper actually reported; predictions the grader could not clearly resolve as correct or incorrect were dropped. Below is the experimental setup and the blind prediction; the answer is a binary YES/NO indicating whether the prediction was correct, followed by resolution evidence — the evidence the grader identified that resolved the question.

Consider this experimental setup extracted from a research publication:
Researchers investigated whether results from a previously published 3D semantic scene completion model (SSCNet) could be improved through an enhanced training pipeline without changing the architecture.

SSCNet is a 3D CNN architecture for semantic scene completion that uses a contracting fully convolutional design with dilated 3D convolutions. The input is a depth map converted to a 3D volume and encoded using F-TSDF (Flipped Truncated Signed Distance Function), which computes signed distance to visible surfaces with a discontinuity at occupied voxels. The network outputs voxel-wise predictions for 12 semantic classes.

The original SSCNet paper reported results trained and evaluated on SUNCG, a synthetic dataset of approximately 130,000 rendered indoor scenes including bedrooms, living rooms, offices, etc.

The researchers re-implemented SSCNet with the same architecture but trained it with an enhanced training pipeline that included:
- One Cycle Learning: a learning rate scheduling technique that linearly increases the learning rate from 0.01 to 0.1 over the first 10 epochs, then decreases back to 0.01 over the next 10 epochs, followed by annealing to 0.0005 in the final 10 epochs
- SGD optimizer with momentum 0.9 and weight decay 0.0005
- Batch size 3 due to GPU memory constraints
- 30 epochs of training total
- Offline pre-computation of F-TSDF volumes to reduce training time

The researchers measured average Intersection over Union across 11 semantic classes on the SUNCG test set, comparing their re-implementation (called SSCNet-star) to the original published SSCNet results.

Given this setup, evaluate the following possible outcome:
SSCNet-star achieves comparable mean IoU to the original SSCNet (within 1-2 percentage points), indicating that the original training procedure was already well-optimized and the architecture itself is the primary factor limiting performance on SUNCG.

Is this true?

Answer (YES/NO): NO